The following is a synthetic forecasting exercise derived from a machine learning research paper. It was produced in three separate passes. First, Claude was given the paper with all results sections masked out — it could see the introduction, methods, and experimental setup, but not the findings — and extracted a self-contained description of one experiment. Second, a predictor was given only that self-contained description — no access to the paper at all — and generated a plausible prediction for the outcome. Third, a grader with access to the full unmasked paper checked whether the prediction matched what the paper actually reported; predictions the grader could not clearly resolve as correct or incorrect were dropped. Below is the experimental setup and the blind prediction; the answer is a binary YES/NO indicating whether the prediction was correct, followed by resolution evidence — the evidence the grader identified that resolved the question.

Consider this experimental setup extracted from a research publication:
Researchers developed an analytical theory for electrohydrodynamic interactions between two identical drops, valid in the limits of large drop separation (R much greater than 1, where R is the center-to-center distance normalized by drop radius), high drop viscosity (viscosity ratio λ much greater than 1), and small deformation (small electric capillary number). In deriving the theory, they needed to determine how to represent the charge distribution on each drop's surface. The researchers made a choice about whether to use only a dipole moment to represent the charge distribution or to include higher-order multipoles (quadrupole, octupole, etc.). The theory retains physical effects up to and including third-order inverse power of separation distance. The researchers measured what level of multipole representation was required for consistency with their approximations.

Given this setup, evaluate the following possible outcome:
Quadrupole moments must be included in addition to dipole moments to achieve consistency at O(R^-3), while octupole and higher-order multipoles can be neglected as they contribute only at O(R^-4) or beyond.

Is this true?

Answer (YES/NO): NO